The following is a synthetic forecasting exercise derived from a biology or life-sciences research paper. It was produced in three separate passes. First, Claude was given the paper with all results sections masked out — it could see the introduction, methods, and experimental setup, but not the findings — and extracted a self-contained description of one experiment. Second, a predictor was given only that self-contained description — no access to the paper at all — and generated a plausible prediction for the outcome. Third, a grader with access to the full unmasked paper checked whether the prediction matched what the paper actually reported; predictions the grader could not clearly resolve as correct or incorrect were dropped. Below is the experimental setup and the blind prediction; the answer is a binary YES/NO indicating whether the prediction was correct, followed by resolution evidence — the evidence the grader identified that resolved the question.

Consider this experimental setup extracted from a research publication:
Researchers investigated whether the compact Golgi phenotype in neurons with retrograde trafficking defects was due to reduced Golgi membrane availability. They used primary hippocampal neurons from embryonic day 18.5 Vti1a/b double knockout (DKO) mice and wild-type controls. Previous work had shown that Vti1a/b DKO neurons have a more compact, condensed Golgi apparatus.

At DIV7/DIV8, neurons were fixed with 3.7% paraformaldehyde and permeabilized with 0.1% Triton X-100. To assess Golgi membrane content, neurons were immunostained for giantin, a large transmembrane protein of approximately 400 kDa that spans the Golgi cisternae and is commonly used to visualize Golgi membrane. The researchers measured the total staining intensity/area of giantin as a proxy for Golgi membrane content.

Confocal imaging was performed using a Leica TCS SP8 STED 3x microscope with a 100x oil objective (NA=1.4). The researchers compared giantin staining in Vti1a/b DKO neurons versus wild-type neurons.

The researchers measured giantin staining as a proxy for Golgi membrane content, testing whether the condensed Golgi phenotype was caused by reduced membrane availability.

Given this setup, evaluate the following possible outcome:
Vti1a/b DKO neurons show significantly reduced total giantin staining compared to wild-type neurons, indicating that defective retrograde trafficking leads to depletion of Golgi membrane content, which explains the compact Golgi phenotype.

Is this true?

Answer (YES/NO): NO